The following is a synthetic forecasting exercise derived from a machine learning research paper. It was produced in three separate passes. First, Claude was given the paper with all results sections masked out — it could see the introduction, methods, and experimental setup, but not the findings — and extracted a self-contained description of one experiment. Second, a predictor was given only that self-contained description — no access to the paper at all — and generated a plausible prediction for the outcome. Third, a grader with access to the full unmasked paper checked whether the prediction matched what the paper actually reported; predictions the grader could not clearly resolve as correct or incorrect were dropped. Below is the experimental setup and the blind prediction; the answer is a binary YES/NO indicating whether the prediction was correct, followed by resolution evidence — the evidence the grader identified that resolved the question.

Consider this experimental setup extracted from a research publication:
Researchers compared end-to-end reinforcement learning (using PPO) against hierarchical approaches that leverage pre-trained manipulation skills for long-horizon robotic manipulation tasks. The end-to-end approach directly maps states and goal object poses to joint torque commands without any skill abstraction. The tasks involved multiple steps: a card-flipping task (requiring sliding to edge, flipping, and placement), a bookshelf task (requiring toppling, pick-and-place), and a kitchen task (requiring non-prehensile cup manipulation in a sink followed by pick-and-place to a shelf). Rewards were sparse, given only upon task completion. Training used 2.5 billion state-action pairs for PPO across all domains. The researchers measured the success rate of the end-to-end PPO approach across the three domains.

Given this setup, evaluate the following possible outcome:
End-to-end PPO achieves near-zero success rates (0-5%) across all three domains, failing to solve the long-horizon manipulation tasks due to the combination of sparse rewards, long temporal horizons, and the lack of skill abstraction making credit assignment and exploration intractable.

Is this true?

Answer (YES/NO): YES